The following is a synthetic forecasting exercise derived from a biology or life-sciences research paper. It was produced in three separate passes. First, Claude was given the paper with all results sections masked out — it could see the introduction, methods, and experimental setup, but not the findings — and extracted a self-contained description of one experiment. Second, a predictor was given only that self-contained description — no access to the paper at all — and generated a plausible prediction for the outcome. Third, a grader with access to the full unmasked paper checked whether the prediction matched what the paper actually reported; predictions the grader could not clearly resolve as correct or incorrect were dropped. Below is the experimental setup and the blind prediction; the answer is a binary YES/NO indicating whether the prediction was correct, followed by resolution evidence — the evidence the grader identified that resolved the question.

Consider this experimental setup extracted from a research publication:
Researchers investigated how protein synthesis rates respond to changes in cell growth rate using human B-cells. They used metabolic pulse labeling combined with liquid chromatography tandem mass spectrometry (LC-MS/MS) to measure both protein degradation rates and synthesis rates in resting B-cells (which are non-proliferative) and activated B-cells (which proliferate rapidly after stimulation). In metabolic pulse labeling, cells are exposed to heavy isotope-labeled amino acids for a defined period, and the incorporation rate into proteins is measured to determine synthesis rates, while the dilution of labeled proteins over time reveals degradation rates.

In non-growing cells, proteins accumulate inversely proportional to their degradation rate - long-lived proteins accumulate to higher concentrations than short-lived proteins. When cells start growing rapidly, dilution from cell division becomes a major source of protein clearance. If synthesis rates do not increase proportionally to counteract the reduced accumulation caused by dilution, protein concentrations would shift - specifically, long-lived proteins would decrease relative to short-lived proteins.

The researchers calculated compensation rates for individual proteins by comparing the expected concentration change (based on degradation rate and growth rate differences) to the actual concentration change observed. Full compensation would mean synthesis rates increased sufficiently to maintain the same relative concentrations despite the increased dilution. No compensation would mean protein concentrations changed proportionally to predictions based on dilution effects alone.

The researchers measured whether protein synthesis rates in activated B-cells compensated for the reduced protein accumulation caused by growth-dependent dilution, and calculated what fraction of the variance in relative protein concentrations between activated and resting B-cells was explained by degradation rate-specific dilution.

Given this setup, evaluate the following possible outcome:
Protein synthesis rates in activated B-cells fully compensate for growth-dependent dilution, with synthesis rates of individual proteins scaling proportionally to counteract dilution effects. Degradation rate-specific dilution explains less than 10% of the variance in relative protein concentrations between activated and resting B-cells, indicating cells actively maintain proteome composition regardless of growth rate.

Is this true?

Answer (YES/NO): NO